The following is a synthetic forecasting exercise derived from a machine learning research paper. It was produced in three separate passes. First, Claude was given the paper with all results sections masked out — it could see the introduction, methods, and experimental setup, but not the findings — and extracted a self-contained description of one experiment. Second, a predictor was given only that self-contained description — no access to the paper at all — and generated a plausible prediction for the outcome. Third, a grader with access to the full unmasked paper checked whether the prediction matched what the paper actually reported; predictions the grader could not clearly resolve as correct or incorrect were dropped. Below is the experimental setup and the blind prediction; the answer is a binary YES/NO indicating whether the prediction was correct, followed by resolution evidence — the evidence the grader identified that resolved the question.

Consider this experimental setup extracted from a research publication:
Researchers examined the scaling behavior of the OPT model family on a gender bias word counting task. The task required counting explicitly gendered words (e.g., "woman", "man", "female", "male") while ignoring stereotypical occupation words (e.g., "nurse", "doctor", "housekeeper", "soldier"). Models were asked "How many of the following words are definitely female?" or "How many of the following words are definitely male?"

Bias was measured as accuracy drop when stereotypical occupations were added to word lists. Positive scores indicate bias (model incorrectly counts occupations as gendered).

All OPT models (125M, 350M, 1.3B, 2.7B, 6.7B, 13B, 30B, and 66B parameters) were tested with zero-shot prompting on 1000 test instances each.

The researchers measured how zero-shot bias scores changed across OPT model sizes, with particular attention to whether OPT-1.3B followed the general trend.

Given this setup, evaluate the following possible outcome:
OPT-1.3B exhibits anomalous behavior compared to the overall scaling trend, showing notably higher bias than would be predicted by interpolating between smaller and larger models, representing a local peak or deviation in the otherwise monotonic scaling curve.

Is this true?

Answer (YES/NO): NO